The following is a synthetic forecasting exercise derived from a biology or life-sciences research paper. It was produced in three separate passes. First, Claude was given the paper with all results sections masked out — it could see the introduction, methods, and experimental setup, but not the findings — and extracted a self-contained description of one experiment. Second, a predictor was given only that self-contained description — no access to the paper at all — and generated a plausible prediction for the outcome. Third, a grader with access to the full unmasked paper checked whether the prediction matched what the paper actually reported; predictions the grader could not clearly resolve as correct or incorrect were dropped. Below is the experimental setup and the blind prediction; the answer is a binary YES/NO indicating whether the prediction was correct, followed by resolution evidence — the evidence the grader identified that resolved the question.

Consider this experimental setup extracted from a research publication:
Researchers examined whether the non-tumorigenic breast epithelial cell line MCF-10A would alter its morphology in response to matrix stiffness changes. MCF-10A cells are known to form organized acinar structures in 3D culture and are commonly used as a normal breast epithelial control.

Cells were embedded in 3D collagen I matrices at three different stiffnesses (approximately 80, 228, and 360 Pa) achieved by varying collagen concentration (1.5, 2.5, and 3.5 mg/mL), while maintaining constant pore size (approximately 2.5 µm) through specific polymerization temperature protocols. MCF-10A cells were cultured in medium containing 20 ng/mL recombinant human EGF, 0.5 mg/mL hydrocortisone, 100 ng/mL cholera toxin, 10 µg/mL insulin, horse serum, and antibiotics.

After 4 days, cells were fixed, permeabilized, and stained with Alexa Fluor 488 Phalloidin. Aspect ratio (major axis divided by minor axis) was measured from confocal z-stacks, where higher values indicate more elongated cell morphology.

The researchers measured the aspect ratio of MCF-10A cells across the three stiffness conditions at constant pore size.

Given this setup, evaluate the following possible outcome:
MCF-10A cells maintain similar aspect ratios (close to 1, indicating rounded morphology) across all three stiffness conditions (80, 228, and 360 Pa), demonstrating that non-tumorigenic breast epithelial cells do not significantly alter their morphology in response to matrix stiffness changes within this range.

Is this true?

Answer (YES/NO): NO